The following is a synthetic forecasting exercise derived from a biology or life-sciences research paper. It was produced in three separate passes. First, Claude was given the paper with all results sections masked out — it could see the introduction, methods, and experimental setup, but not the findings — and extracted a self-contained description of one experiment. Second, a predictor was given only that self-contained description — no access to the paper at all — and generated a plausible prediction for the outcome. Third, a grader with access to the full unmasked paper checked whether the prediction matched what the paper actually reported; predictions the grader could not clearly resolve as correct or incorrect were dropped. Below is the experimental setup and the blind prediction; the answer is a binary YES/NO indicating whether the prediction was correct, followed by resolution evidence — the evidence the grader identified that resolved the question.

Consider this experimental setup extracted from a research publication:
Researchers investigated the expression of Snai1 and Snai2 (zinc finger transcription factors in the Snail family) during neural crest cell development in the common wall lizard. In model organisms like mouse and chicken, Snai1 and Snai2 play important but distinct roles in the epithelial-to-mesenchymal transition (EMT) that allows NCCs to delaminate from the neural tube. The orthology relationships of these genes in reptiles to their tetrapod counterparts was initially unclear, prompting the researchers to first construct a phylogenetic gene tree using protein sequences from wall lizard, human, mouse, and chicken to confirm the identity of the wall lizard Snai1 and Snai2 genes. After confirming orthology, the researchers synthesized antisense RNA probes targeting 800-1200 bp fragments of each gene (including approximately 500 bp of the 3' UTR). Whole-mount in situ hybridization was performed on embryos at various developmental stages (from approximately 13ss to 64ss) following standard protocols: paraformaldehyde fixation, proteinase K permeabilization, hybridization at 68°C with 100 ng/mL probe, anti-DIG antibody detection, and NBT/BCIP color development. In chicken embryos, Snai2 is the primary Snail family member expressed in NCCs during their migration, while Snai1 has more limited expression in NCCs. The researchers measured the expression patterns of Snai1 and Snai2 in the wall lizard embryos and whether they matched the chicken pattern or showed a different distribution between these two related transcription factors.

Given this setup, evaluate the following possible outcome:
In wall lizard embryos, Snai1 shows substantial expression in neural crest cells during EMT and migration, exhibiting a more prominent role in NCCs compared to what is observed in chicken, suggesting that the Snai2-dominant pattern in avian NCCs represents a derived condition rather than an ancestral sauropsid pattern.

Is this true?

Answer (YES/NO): NO